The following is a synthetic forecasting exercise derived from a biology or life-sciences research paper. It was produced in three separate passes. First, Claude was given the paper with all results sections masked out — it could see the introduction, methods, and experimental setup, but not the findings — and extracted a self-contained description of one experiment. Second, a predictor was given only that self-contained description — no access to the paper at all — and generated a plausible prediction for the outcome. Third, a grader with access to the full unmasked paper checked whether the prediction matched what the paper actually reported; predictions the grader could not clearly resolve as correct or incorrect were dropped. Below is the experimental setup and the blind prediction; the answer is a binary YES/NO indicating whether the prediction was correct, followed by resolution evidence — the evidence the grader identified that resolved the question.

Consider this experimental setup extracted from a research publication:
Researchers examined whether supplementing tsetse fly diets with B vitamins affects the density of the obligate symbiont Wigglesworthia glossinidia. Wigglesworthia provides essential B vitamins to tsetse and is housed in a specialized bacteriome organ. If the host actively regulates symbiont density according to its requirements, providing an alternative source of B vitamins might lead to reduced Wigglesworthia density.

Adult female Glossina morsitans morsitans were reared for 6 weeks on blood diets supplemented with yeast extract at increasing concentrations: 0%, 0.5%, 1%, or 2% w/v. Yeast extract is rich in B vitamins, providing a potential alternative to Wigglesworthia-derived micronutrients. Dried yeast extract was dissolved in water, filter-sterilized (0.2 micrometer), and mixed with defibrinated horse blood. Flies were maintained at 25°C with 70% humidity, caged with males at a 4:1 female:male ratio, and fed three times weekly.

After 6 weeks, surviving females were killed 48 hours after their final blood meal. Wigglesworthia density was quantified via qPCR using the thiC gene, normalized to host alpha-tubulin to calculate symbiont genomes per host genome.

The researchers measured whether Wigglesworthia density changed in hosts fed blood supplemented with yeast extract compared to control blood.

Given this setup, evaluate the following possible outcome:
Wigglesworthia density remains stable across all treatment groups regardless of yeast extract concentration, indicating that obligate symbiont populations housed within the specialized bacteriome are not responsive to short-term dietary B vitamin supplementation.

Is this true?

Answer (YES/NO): YES